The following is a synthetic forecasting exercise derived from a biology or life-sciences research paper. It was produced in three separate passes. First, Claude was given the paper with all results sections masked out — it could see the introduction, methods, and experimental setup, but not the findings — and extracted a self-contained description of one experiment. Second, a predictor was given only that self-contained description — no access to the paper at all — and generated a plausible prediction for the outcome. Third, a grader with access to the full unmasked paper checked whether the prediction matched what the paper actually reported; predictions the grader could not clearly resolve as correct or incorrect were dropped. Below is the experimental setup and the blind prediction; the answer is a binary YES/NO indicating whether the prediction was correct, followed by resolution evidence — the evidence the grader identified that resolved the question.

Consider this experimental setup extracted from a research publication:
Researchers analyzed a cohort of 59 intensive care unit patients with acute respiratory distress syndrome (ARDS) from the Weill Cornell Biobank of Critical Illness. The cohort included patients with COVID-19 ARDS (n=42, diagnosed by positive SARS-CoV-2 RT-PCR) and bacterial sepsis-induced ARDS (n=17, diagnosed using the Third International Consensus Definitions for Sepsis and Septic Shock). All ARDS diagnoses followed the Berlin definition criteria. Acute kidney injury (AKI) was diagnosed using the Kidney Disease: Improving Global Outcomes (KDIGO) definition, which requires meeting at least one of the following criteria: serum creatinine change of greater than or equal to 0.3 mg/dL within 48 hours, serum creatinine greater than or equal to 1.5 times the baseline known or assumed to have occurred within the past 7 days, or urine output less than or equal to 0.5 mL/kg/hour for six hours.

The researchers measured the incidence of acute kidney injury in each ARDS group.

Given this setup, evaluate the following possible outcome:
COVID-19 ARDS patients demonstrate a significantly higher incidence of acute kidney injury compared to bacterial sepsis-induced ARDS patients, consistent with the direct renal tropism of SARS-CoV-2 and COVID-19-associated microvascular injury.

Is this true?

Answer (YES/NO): NO